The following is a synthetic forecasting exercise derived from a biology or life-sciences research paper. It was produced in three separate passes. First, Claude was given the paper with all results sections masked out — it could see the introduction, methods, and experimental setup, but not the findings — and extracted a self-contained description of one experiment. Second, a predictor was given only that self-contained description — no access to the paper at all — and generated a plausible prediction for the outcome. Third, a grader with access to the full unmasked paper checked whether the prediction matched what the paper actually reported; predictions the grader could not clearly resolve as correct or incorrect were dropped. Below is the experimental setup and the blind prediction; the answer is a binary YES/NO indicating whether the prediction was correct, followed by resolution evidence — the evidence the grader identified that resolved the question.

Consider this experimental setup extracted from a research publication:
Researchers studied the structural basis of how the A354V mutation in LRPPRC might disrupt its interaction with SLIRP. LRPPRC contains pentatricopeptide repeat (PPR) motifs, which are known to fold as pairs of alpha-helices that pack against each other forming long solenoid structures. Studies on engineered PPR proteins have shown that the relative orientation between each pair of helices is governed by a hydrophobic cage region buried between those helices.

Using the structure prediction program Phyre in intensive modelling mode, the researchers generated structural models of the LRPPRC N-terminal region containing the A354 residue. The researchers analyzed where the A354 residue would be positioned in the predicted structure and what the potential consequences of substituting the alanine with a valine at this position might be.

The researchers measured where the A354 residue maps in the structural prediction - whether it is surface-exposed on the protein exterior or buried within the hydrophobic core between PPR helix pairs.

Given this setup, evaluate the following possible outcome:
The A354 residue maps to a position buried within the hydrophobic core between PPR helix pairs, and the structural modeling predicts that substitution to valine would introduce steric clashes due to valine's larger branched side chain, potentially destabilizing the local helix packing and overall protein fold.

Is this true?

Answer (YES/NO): NO